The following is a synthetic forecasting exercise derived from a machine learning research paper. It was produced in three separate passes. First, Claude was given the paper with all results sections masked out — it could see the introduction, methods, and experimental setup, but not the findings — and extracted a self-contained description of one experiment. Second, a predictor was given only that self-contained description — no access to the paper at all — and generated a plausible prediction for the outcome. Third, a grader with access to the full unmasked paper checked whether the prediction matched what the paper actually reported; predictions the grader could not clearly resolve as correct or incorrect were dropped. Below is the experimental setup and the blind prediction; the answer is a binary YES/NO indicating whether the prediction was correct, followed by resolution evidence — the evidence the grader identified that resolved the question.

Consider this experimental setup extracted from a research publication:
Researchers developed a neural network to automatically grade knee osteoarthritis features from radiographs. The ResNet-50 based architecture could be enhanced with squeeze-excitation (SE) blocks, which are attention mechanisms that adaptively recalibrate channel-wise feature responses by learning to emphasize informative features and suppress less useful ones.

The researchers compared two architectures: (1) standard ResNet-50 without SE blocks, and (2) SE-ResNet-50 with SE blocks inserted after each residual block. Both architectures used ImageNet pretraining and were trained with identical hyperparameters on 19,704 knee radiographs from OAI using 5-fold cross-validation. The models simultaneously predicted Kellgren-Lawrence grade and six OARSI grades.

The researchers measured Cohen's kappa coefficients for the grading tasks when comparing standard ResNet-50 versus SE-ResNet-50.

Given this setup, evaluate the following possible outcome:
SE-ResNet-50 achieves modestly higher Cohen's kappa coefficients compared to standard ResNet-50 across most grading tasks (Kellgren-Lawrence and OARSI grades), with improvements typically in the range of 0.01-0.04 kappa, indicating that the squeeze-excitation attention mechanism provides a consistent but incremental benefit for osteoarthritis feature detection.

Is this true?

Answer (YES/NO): NO